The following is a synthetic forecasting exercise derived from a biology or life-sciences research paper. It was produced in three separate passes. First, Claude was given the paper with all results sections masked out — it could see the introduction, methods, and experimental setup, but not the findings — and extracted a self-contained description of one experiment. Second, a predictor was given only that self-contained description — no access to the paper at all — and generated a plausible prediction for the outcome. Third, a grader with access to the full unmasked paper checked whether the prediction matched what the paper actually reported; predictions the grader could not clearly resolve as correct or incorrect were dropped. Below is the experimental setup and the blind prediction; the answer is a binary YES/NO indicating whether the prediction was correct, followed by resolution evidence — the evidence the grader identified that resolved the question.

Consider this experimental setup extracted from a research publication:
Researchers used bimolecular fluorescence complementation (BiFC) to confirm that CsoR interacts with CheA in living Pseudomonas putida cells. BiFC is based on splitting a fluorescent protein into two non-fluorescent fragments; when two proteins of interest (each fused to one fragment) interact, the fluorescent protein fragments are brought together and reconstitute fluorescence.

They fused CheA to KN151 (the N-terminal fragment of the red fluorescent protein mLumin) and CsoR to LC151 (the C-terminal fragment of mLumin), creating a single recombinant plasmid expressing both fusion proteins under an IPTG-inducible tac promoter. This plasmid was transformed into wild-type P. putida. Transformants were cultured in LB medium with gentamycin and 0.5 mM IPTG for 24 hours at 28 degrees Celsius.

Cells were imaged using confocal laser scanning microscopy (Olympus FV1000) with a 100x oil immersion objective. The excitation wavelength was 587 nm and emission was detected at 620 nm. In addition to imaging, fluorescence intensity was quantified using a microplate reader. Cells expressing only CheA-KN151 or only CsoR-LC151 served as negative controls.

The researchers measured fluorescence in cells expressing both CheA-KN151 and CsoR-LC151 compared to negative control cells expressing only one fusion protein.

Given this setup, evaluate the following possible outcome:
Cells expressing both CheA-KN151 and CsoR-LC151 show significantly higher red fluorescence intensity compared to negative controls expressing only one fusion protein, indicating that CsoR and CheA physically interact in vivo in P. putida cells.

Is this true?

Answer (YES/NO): YES